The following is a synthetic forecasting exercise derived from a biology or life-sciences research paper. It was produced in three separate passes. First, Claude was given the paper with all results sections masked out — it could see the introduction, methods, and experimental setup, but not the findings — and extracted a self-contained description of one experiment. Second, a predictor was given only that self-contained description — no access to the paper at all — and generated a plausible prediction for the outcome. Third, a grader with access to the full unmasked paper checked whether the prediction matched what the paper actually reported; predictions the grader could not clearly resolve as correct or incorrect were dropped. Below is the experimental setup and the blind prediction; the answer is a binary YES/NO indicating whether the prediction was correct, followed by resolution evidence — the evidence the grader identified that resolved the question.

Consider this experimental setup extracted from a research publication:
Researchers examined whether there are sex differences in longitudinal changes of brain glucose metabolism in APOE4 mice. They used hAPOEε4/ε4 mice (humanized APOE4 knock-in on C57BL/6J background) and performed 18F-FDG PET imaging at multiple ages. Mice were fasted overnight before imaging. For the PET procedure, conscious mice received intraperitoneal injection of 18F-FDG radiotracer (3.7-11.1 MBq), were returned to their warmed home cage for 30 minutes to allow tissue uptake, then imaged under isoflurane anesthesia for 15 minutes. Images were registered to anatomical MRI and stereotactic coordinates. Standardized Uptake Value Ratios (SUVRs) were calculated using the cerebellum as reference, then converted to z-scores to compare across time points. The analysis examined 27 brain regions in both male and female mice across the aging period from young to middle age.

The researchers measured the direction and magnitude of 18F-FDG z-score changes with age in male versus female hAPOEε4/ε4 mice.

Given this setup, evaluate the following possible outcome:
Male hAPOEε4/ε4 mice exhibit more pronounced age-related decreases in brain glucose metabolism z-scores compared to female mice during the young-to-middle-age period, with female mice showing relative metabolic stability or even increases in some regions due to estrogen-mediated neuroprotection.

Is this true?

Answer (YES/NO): NO